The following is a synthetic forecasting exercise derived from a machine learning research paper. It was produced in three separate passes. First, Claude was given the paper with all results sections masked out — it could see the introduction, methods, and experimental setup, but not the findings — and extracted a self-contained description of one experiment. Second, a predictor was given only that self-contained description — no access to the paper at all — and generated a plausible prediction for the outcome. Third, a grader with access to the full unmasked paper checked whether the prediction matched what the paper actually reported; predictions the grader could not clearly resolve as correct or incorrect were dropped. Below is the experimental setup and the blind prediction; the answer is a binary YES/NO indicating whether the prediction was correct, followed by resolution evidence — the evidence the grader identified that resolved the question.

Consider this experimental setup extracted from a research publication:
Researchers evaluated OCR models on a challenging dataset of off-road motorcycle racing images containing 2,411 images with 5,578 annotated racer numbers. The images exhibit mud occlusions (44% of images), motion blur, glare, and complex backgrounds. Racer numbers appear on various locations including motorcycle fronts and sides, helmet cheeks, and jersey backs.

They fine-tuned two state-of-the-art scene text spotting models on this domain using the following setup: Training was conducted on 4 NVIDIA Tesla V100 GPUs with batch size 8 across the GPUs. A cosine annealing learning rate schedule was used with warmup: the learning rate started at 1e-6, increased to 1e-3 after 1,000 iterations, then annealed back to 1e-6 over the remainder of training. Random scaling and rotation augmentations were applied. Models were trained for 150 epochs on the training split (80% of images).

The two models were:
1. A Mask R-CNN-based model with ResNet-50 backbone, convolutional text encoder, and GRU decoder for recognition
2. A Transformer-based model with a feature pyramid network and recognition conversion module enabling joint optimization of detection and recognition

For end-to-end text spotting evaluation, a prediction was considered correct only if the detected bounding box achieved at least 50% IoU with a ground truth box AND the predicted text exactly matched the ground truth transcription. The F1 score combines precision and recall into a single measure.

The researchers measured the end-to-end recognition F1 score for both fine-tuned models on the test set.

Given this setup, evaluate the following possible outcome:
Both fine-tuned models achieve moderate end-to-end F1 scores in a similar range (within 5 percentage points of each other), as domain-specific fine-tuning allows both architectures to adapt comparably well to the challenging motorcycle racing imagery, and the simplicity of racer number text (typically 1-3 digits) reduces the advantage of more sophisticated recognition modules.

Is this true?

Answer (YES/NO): NO